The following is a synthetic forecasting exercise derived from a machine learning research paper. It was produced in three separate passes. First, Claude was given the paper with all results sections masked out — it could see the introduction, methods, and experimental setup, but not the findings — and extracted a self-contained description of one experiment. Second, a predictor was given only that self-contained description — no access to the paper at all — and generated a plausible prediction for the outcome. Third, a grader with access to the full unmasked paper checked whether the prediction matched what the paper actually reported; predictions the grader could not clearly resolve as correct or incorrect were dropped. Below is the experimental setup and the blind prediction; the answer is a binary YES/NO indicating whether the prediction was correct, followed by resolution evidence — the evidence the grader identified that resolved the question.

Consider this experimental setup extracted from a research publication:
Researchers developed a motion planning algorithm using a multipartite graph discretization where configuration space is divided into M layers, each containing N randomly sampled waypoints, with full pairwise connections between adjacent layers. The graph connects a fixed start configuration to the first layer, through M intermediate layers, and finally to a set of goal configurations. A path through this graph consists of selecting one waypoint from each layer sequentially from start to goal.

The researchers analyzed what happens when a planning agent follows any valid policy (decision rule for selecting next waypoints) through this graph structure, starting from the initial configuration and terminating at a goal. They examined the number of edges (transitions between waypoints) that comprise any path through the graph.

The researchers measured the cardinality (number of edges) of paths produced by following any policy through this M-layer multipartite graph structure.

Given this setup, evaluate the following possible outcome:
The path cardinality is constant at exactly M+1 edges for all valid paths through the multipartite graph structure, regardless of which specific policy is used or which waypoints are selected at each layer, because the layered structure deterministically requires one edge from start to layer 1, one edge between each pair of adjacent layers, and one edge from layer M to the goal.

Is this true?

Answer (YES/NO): YES